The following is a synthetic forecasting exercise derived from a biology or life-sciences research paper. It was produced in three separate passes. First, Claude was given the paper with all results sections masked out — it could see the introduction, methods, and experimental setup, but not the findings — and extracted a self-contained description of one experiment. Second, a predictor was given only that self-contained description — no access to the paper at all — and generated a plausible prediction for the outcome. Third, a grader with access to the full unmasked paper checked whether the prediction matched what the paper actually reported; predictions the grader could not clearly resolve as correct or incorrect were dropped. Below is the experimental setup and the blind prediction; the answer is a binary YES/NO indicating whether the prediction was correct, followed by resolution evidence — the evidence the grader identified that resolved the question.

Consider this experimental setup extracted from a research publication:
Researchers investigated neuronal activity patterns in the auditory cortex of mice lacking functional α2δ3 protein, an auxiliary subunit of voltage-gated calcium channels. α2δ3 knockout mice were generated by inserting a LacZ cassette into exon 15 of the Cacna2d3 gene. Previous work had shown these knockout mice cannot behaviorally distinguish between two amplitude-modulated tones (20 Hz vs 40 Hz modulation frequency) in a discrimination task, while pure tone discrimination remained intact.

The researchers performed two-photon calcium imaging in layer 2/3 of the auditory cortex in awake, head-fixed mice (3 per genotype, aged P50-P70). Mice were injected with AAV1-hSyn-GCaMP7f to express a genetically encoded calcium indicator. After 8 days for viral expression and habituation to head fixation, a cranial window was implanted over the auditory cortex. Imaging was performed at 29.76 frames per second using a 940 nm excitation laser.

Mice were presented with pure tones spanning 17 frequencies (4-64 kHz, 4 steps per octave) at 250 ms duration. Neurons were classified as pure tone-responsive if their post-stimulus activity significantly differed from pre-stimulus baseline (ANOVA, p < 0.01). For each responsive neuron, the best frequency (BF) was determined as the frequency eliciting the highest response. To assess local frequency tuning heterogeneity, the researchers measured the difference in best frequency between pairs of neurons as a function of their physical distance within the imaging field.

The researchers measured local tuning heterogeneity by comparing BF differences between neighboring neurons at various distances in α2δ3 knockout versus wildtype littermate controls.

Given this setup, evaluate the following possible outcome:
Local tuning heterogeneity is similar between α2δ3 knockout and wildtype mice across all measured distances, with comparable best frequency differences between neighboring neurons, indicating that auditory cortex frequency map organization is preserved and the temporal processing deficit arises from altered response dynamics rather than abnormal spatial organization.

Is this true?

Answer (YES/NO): NO